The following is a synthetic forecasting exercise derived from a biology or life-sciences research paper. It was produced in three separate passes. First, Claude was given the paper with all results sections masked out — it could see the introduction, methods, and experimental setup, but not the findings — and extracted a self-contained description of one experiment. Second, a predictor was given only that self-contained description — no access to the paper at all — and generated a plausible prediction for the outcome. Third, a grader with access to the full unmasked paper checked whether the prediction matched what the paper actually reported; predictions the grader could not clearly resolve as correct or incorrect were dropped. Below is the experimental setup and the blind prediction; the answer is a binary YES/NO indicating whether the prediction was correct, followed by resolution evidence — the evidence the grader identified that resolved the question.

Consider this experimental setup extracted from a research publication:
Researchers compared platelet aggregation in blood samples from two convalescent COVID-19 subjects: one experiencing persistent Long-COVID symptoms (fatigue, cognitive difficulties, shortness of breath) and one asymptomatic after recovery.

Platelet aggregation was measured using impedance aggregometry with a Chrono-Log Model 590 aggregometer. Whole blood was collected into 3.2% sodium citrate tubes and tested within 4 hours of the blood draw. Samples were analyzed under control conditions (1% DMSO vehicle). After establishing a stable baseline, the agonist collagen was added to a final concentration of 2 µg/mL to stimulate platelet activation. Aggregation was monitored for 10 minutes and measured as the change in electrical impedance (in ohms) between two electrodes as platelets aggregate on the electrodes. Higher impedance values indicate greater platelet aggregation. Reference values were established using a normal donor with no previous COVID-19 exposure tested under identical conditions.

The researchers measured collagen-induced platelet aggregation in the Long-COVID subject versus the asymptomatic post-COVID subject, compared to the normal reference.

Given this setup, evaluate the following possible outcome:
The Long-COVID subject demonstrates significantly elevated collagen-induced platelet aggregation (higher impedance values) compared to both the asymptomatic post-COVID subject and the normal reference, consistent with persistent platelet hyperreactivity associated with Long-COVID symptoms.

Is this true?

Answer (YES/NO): YES